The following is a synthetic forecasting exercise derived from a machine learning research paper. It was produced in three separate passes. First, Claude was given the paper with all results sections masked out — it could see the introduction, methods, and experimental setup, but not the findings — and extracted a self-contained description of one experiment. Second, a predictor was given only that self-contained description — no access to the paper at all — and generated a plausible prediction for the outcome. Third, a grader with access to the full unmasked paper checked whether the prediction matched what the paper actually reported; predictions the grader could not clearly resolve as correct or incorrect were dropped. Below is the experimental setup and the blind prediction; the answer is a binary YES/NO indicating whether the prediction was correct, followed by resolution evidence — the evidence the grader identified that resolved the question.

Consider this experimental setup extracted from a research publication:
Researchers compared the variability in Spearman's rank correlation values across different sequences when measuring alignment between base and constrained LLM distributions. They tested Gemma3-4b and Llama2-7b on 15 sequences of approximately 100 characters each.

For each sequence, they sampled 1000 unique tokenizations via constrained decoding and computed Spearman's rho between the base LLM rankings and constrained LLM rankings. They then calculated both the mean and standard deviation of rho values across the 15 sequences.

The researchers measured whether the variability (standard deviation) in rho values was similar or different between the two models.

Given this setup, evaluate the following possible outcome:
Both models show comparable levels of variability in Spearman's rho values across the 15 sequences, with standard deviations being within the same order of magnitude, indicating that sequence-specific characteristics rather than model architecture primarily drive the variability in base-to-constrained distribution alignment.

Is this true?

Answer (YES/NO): YES